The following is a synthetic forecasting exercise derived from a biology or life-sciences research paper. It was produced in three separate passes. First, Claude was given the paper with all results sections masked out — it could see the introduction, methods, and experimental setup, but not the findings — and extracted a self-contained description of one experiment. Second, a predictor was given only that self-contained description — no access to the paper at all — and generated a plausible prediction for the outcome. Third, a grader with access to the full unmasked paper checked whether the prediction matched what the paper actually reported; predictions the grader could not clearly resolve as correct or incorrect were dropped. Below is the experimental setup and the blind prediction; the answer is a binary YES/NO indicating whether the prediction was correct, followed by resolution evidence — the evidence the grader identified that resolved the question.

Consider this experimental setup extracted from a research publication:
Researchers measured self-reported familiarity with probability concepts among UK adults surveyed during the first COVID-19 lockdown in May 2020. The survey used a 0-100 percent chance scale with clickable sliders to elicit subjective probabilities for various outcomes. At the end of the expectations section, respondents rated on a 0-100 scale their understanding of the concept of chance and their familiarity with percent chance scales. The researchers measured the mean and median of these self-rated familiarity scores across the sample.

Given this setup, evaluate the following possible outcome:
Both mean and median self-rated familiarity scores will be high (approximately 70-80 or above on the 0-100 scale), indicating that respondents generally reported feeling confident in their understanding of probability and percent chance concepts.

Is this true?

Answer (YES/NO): YES